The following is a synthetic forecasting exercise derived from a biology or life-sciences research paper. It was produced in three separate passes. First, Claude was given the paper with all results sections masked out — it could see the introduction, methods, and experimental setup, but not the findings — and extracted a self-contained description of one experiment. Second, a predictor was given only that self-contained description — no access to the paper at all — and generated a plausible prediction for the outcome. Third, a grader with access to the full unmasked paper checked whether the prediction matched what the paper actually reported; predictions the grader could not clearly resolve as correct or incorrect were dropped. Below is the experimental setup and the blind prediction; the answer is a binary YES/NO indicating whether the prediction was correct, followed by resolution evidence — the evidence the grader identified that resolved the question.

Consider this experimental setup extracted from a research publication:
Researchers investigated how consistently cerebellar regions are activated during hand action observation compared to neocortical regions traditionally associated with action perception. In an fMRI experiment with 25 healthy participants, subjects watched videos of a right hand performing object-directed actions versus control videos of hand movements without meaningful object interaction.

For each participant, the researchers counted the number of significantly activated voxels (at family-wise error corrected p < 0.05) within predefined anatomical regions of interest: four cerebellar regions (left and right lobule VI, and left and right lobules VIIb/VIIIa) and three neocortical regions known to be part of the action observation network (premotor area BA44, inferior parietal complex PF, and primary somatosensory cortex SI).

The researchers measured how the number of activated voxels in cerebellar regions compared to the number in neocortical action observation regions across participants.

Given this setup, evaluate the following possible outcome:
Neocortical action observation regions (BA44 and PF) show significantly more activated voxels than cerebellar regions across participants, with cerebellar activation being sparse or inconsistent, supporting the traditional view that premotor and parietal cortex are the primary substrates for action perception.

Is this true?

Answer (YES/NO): NO